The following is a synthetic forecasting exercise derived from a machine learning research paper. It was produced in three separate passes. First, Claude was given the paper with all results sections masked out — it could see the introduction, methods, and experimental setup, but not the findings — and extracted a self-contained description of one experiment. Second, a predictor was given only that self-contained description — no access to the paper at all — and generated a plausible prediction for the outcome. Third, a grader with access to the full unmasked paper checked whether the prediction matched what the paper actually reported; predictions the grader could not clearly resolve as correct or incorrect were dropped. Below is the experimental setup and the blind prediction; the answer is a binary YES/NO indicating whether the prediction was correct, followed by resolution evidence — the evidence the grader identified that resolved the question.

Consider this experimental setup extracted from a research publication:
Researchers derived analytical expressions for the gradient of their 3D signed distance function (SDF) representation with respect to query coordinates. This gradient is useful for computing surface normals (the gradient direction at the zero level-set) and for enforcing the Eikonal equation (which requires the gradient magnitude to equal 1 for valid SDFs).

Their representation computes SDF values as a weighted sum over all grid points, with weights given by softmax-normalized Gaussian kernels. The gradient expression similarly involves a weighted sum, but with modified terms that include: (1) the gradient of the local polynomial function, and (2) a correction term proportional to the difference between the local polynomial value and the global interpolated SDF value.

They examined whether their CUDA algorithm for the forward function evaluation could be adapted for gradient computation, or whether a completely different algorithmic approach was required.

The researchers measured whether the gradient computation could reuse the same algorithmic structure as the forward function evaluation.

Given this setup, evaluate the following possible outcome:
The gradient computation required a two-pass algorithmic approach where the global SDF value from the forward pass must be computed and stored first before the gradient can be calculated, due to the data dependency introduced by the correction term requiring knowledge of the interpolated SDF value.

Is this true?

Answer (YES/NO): NO